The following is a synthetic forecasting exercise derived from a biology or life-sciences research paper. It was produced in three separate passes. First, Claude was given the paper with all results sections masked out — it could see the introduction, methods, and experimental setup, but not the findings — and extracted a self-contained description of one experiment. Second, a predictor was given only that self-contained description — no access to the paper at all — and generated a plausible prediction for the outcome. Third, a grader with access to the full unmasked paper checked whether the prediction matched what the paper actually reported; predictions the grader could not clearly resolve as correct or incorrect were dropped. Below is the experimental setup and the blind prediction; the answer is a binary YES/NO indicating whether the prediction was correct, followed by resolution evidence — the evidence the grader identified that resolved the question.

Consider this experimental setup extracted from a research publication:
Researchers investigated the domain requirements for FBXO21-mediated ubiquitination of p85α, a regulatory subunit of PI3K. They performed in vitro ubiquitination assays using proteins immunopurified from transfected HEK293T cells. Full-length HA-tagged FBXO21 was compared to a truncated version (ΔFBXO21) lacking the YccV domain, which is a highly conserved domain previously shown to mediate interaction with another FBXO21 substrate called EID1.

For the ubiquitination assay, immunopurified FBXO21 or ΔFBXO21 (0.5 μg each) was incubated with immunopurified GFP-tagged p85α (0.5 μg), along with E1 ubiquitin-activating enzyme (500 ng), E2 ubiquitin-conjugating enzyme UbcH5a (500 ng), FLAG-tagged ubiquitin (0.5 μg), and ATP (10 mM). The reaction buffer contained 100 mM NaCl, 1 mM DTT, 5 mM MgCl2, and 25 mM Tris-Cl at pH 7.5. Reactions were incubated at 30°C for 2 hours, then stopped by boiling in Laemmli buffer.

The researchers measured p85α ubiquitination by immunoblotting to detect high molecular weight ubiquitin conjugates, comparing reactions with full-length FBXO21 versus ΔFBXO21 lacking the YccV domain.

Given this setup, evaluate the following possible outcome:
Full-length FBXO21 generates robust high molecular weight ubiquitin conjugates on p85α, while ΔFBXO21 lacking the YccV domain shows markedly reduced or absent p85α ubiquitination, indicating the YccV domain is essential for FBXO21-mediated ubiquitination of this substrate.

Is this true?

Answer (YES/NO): YES